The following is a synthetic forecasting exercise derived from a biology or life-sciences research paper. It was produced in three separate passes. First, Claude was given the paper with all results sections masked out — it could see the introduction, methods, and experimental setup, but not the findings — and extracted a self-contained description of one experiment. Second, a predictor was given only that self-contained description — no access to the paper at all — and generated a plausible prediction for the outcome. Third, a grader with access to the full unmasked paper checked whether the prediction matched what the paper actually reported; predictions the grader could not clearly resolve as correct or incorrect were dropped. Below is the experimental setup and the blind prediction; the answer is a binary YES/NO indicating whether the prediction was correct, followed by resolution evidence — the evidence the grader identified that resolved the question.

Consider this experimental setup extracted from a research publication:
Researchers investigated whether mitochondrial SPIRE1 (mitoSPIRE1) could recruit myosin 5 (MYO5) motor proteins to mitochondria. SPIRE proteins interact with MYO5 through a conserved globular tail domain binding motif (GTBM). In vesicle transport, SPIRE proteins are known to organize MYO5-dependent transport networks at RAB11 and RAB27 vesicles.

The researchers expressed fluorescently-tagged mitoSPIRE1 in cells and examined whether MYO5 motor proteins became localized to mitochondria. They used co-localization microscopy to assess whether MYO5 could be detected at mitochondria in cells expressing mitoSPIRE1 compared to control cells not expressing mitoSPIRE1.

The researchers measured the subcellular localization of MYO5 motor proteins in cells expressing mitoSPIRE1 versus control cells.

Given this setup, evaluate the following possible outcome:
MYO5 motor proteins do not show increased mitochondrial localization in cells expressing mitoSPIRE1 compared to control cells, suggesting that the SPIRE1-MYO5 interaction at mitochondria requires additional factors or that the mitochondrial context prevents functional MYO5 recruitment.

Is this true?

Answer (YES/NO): NO